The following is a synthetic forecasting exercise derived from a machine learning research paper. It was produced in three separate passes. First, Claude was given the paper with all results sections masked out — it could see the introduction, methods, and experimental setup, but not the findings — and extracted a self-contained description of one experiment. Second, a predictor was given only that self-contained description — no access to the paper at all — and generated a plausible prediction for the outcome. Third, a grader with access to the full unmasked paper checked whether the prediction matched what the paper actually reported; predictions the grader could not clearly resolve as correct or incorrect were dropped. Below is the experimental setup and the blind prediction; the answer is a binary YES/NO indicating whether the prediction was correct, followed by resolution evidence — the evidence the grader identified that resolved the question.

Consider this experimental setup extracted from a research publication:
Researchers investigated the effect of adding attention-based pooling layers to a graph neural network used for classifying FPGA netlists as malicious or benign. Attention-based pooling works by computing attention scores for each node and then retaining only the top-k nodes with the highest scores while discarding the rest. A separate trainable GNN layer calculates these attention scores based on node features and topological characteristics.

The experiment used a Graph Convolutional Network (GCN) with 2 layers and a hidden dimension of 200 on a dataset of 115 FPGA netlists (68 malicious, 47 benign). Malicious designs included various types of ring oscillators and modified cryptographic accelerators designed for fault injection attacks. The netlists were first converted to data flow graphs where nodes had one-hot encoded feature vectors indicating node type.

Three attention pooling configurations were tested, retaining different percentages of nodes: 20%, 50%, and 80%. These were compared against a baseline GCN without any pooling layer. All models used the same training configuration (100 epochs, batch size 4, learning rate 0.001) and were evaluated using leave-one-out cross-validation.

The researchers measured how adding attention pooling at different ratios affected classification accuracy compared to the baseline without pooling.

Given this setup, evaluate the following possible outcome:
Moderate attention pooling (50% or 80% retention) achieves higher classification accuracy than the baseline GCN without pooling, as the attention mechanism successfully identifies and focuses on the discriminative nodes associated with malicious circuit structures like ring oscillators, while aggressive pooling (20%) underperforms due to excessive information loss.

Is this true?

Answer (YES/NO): NO